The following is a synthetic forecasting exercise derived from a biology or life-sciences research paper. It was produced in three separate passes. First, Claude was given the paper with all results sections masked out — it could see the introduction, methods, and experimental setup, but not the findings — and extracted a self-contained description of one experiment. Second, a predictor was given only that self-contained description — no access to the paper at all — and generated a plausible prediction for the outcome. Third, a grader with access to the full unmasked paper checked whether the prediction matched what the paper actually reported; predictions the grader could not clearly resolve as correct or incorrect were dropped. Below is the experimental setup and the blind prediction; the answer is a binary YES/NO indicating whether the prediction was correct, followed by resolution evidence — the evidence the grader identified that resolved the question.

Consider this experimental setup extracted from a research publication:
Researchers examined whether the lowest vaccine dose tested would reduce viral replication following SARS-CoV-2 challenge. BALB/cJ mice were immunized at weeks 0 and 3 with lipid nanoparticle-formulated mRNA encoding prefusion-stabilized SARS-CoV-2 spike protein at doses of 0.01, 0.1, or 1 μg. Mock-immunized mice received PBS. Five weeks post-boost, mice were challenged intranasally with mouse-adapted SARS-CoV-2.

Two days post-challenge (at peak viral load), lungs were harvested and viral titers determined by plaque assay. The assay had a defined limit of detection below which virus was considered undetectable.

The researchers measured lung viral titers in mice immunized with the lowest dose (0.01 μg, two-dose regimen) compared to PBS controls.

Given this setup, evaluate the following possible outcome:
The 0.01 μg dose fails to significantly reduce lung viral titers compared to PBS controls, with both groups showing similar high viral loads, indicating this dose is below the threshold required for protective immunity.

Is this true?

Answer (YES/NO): NO